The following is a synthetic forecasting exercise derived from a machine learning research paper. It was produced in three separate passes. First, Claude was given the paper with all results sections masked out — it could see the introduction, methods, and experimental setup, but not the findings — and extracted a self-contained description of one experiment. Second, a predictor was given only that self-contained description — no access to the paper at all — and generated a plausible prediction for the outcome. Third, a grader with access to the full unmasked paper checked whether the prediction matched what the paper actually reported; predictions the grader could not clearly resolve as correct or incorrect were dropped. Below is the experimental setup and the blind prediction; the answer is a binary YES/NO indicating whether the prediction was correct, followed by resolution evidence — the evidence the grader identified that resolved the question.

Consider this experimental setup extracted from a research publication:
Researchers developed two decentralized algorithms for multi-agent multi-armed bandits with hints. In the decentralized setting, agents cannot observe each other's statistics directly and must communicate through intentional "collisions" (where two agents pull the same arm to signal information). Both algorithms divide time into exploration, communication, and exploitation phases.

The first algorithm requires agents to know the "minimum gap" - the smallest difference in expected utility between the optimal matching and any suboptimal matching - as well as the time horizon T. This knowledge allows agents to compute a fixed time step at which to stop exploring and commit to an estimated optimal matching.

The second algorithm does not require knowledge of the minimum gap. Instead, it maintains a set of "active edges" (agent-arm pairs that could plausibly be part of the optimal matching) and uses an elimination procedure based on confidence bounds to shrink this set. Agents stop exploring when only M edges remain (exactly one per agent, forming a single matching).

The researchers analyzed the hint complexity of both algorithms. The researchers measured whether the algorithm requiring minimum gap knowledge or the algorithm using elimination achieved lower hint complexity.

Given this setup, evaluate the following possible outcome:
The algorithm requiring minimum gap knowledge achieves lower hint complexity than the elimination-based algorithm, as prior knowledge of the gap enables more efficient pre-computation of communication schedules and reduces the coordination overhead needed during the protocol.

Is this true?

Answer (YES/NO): NO